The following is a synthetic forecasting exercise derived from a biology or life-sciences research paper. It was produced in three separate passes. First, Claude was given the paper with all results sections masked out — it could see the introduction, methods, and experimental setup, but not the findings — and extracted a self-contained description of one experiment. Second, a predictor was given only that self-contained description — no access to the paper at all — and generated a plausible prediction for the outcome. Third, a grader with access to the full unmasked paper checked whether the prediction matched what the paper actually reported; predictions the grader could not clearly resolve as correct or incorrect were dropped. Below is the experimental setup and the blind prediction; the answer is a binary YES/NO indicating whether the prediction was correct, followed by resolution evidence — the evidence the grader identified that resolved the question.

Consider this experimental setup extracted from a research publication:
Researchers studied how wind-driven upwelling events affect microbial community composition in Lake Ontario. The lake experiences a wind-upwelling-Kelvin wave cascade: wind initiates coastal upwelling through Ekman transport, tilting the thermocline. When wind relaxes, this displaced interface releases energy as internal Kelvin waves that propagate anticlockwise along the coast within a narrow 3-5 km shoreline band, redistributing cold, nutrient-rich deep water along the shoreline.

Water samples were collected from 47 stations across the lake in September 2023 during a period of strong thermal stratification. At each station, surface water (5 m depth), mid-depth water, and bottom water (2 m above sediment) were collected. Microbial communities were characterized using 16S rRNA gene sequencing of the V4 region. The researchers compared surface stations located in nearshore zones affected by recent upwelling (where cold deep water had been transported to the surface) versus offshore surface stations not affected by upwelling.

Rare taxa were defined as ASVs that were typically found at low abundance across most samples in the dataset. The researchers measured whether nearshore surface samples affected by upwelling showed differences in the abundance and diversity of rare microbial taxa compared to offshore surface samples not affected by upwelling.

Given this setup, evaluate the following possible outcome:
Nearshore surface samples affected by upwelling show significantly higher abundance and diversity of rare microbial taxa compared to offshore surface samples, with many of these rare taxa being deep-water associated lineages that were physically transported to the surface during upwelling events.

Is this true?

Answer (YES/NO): YES